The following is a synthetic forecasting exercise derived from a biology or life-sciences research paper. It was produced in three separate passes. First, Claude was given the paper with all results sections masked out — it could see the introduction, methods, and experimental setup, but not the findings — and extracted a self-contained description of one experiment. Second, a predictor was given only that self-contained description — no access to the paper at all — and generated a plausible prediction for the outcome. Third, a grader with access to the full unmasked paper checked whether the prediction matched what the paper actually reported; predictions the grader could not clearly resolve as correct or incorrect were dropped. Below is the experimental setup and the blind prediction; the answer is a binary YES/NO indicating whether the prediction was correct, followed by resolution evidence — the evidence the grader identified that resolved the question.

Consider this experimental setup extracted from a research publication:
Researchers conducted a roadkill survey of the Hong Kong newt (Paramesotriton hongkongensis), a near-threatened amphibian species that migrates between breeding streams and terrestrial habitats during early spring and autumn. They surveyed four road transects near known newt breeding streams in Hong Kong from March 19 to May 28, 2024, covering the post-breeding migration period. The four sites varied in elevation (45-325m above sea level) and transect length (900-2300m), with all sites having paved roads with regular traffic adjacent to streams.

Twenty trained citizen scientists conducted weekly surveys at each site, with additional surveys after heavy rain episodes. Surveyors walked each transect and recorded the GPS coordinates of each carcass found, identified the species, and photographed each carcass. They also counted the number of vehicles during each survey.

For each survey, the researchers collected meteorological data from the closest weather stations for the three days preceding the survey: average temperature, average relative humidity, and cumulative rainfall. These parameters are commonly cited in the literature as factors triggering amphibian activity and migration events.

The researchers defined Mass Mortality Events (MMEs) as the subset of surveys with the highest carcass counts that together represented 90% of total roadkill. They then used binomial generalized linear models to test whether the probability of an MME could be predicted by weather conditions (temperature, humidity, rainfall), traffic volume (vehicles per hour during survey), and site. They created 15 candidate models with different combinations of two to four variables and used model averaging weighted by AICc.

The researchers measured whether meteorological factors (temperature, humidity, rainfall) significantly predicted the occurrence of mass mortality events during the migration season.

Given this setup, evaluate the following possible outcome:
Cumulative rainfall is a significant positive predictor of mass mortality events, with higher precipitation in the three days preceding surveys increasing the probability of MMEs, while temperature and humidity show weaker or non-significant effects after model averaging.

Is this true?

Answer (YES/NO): NO